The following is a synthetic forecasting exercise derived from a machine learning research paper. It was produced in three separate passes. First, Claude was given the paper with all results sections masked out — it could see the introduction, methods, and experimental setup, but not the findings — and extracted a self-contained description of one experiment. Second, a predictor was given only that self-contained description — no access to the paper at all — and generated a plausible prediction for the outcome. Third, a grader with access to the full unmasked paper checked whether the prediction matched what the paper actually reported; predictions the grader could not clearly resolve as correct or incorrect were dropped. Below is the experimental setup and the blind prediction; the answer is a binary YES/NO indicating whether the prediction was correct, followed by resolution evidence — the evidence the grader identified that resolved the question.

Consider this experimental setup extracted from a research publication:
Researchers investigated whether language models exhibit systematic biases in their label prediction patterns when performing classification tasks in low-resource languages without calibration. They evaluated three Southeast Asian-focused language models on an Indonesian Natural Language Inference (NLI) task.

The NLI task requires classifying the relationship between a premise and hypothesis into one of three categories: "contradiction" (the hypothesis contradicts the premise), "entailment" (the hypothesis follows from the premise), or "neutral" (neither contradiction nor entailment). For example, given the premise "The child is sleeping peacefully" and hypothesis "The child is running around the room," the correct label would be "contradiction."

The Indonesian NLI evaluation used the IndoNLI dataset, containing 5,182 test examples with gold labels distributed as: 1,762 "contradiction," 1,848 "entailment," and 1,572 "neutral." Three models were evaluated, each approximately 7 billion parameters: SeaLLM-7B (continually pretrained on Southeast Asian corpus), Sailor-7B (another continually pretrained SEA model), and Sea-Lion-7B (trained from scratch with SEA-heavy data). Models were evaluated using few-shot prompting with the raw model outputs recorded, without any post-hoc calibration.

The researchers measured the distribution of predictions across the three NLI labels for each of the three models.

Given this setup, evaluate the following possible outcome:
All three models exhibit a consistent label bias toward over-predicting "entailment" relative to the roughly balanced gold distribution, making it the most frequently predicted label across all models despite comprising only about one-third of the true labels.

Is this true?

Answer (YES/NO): NO